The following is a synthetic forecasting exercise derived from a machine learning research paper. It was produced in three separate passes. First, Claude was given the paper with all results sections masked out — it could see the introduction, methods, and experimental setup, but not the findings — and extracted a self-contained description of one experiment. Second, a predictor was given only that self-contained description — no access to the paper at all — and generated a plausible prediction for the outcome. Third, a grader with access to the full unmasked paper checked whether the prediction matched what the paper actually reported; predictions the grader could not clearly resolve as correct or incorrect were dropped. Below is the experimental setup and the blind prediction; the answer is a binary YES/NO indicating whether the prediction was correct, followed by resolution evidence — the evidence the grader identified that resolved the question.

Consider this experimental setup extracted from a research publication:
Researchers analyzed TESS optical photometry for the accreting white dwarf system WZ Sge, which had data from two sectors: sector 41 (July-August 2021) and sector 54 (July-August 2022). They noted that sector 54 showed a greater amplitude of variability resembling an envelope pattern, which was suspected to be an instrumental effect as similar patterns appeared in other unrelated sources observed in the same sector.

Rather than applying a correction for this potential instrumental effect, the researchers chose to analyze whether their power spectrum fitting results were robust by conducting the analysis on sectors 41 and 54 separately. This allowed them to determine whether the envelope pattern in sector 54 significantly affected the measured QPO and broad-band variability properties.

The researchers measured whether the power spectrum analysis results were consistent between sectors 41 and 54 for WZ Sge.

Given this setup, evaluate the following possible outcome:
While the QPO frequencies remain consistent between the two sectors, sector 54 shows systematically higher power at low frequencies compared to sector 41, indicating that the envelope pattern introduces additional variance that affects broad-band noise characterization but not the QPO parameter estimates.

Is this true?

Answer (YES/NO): NO